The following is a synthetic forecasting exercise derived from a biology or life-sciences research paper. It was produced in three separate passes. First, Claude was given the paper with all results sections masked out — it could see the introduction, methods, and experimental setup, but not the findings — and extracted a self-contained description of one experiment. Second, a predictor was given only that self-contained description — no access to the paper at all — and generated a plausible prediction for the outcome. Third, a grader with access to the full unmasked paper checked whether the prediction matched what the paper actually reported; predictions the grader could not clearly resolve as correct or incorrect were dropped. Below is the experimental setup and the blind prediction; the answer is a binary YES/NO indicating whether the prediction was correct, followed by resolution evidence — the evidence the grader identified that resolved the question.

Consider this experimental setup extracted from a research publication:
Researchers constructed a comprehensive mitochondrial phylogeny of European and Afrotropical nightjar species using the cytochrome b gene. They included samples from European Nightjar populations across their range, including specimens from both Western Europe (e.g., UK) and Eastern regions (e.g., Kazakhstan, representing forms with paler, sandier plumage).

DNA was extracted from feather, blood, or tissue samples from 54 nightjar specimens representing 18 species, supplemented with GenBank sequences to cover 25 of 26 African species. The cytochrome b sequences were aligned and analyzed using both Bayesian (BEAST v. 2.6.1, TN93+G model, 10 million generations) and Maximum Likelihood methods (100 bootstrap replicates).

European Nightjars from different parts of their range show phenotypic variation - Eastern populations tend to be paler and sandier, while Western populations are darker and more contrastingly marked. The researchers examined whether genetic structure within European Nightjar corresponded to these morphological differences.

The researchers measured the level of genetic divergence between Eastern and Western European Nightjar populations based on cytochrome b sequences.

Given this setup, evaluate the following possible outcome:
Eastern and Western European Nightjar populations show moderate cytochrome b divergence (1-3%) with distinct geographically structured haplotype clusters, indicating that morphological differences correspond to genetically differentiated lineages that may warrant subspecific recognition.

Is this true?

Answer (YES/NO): NO